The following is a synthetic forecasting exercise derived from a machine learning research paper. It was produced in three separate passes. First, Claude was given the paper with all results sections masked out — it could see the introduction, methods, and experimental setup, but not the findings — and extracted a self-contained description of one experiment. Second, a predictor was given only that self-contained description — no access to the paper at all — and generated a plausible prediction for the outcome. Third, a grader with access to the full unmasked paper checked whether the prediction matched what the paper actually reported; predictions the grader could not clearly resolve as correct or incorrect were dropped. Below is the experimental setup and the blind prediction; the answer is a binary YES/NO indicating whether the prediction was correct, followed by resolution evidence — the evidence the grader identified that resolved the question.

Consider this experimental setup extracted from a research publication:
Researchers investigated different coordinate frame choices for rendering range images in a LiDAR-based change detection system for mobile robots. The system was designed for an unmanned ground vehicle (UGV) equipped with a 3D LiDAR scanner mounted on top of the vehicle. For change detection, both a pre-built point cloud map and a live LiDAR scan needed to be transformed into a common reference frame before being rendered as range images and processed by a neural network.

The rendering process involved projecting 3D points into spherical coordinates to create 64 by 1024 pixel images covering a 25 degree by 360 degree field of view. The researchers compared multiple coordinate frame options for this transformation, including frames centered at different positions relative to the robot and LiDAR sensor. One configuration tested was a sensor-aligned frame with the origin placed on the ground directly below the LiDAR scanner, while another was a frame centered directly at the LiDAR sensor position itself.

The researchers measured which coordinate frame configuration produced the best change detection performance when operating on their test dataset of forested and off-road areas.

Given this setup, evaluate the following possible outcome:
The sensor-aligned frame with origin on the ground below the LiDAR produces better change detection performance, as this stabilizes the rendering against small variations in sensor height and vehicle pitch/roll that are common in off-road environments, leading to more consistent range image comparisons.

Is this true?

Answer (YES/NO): YES